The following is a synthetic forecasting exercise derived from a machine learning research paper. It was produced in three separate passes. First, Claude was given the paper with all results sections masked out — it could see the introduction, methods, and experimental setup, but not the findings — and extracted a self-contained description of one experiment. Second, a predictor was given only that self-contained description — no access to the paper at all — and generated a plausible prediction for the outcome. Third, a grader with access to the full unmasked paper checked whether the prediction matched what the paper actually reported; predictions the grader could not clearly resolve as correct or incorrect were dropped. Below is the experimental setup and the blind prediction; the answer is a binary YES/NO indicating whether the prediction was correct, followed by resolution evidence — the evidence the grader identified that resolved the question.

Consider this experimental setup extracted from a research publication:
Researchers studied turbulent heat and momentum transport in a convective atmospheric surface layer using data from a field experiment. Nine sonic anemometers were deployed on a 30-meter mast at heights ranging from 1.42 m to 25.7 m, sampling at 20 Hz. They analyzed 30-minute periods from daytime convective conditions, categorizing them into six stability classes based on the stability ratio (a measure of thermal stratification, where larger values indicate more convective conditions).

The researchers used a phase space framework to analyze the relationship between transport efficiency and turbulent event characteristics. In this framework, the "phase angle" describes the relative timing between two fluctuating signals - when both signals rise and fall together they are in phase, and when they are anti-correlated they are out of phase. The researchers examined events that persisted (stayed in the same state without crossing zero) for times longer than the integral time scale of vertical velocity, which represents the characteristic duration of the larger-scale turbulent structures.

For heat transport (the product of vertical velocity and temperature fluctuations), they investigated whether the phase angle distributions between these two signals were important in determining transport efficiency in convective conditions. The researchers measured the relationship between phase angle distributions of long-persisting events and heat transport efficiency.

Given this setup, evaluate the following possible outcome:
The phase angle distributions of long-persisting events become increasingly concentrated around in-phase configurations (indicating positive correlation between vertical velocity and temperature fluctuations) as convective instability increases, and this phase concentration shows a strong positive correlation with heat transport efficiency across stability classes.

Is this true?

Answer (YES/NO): YES